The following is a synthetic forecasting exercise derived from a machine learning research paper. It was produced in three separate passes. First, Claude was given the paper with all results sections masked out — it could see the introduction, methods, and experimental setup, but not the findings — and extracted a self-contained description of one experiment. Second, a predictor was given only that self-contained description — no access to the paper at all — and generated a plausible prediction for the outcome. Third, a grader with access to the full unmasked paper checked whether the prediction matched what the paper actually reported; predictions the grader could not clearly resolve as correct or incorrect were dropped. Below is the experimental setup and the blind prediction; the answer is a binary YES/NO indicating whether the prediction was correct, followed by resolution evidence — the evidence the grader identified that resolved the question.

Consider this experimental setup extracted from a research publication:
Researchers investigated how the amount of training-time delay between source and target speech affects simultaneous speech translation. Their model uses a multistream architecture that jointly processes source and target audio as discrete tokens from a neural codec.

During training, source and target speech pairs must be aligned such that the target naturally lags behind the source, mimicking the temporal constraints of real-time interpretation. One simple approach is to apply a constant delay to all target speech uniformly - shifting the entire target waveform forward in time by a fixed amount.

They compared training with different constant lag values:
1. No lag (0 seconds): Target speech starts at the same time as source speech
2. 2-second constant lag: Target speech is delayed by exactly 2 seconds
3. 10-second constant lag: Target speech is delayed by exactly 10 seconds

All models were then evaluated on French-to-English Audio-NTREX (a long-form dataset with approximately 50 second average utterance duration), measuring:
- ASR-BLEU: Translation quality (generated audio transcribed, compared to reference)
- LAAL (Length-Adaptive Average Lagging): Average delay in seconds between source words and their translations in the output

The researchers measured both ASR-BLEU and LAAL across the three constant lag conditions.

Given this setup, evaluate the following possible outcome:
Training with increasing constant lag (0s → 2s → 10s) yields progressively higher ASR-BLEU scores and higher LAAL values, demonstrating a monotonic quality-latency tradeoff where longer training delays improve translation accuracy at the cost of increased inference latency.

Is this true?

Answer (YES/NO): YES